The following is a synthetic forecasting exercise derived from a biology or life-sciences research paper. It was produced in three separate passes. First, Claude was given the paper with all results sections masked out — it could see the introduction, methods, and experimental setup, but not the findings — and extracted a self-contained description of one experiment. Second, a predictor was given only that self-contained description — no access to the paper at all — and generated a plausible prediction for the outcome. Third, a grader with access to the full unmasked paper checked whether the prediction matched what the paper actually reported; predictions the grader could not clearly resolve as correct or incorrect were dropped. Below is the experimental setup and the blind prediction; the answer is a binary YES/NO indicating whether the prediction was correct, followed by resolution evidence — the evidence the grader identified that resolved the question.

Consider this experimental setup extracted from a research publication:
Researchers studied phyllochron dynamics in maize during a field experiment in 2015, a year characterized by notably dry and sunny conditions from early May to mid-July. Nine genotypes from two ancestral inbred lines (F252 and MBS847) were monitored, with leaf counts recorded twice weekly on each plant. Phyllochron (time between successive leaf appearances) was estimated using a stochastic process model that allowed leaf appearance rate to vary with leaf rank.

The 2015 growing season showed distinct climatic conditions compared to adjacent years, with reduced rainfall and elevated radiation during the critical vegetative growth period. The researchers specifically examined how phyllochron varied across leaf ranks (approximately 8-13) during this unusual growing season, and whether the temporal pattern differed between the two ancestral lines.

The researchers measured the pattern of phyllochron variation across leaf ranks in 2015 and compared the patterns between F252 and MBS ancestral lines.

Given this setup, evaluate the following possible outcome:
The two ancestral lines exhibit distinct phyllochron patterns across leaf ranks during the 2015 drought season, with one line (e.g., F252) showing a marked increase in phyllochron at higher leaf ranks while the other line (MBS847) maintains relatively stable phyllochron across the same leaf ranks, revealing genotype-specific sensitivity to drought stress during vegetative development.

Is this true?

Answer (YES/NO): NO